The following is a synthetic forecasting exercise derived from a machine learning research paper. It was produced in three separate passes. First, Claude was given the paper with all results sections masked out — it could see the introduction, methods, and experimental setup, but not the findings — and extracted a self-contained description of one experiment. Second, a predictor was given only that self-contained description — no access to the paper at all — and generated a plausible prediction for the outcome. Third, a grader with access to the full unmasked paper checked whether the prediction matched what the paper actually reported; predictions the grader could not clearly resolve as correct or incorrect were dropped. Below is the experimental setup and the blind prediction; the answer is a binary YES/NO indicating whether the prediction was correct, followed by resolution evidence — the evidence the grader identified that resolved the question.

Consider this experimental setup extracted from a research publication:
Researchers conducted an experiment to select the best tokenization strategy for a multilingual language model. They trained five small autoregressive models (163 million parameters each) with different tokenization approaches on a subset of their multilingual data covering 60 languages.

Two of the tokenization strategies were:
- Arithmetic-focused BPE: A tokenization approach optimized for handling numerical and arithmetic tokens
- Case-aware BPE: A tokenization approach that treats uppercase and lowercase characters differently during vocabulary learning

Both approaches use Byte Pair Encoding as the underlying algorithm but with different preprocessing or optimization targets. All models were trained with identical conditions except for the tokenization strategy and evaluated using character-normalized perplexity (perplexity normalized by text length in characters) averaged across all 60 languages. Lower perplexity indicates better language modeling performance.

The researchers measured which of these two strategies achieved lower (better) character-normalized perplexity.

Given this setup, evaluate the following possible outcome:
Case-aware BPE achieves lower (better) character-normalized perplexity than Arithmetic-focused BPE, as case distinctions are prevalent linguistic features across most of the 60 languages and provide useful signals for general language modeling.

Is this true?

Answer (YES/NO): NO